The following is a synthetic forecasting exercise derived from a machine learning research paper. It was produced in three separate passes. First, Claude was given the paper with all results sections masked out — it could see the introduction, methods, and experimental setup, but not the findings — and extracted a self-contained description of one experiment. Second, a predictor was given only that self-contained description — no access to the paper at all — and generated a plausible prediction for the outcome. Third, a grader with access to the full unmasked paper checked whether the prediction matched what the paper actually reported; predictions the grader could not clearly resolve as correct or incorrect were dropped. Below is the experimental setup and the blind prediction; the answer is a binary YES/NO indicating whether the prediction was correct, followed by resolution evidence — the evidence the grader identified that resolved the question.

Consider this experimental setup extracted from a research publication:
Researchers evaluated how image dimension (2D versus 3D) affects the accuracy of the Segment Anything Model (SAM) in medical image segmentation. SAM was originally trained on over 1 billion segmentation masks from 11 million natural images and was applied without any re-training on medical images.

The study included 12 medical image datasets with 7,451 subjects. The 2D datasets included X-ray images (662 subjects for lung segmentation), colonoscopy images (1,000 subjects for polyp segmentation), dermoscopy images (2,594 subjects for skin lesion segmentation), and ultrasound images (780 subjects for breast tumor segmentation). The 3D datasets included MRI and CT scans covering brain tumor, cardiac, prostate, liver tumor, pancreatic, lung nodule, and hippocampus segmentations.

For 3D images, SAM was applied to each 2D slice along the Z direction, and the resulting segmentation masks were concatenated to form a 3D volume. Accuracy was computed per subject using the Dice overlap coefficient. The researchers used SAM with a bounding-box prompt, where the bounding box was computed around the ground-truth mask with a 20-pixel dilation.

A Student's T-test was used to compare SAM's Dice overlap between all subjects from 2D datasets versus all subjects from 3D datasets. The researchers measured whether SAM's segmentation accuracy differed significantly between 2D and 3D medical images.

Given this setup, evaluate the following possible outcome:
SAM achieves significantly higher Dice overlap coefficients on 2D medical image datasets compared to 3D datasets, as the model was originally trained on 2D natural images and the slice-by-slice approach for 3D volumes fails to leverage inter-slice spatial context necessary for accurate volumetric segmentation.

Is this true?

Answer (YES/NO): YES